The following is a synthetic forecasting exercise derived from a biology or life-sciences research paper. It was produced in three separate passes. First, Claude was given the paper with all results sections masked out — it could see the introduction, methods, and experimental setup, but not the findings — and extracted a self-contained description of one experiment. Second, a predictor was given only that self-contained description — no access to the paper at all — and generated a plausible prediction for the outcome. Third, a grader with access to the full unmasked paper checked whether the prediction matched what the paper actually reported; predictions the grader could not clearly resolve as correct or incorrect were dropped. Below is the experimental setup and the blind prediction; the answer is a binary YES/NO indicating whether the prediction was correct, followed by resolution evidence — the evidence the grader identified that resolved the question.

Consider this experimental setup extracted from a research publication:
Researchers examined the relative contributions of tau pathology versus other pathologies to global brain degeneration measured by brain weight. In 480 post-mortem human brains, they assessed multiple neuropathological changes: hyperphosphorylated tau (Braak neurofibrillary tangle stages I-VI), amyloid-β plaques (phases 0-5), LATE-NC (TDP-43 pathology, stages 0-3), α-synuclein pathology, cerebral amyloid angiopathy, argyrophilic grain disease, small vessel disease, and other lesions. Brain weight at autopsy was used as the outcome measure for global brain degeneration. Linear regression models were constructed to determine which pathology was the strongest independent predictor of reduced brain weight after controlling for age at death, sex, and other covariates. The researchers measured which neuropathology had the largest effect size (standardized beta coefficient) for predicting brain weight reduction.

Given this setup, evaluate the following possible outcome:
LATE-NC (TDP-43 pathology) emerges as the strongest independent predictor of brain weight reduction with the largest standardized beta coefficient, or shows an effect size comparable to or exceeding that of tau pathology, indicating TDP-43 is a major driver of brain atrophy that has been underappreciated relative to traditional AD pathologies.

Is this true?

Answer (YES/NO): NO